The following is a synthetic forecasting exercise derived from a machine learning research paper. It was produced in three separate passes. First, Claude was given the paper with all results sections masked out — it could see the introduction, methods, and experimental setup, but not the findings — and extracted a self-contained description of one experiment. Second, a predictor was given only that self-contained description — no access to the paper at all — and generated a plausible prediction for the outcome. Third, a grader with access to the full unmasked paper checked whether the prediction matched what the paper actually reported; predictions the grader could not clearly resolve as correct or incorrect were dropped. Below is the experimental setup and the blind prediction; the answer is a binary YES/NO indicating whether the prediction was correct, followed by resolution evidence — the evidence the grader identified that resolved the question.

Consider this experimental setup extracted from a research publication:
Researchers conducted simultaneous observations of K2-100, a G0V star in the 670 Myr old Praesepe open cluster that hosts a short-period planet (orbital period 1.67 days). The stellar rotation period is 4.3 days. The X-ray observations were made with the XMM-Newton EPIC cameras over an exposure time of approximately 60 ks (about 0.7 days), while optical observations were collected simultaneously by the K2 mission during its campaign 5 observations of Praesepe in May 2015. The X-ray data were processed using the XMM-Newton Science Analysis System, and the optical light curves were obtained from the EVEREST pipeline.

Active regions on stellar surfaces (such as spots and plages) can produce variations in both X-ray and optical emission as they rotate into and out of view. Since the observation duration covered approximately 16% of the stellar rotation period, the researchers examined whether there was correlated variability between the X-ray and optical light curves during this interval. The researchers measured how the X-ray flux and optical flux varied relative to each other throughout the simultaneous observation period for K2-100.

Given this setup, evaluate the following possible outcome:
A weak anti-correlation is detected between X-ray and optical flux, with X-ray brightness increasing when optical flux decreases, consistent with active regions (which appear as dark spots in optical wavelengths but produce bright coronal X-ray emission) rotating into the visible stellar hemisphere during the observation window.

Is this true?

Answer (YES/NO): NO